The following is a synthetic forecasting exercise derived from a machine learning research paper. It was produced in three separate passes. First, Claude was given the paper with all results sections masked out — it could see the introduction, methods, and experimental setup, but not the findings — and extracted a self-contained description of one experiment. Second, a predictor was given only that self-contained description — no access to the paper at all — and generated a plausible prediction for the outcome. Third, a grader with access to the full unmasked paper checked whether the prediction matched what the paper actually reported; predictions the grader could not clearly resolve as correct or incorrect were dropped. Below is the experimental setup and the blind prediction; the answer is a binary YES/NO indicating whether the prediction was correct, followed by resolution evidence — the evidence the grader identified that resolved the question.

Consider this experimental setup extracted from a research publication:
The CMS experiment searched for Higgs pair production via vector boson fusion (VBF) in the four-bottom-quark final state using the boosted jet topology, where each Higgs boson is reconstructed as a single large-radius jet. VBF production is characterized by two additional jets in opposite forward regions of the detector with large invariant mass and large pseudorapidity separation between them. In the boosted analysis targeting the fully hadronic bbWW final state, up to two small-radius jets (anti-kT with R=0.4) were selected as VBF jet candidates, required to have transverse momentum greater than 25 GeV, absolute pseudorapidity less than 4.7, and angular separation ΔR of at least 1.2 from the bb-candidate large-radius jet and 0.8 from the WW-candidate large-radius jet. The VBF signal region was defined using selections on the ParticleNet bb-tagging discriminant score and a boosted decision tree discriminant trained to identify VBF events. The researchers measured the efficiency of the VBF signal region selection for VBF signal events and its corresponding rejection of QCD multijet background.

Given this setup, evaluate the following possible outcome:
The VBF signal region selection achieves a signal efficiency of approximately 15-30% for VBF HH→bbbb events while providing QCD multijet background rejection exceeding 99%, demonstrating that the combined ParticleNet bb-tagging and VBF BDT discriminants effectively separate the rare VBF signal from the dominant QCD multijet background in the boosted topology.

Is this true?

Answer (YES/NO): NO